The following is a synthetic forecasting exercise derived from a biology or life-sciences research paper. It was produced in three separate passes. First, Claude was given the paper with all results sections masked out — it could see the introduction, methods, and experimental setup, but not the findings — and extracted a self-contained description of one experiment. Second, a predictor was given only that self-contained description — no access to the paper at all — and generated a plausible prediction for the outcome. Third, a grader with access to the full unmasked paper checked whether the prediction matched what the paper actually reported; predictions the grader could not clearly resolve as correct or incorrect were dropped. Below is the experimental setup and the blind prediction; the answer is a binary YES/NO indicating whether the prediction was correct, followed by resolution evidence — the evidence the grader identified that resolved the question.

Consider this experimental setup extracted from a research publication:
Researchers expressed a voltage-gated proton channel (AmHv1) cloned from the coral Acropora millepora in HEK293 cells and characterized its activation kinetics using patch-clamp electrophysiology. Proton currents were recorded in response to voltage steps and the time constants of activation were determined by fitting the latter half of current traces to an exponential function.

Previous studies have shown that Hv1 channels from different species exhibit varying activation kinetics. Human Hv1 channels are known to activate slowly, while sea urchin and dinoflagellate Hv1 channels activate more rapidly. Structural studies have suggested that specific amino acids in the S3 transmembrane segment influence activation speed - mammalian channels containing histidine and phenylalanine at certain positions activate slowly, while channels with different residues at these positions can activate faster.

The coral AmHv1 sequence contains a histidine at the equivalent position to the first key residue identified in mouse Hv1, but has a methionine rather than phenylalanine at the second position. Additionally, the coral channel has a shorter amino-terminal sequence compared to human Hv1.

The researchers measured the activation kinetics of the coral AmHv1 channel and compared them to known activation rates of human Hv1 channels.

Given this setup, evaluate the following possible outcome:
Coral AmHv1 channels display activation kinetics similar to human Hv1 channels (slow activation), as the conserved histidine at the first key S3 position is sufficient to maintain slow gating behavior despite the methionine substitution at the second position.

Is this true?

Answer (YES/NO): NO